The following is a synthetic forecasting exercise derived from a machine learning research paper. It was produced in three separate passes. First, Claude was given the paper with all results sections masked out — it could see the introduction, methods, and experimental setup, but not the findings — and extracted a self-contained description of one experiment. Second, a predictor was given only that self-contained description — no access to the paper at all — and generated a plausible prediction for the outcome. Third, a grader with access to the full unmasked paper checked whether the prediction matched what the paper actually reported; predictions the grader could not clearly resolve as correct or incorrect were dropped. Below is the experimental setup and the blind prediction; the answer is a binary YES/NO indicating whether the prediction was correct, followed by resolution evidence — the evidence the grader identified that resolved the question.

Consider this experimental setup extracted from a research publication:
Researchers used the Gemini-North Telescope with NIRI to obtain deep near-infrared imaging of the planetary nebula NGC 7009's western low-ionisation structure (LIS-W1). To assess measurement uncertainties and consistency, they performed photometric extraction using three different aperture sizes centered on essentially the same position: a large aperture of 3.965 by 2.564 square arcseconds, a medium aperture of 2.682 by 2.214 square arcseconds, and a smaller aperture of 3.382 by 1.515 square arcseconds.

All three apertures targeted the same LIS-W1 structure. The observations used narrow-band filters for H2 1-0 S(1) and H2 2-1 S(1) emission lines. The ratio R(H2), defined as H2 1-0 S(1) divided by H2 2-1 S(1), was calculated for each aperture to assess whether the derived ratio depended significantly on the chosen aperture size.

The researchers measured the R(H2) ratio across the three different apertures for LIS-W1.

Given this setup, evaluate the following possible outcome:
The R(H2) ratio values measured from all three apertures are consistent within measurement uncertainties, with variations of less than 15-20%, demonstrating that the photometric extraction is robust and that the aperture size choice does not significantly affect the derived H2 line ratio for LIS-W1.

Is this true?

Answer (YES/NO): YES